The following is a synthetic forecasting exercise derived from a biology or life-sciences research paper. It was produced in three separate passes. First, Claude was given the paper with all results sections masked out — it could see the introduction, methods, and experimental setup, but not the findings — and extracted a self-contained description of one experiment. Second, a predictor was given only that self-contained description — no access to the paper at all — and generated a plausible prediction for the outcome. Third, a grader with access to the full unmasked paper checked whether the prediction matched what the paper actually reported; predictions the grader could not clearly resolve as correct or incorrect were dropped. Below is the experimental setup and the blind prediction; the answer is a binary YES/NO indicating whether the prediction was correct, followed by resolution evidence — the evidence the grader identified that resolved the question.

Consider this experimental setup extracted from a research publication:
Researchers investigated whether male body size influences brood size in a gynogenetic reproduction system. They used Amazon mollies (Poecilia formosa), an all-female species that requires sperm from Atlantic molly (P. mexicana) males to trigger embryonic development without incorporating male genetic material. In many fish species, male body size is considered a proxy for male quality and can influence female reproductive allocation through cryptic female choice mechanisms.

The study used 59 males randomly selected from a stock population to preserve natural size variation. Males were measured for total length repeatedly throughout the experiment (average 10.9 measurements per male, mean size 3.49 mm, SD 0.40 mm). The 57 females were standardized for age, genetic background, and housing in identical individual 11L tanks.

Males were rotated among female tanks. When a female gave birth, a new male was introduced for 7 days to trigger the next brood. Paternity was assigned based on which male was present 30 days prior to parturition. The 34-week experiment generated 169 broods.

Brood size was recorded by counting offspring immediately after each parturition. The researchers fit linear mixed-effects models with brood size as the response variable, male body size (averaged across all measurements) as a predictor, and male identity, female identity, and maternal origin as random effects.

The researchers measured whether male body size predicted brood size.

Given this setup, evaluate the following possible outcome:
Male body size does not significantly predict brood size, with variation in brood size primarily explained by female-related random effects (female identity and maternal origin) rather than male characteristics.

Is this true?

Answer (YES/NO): NO